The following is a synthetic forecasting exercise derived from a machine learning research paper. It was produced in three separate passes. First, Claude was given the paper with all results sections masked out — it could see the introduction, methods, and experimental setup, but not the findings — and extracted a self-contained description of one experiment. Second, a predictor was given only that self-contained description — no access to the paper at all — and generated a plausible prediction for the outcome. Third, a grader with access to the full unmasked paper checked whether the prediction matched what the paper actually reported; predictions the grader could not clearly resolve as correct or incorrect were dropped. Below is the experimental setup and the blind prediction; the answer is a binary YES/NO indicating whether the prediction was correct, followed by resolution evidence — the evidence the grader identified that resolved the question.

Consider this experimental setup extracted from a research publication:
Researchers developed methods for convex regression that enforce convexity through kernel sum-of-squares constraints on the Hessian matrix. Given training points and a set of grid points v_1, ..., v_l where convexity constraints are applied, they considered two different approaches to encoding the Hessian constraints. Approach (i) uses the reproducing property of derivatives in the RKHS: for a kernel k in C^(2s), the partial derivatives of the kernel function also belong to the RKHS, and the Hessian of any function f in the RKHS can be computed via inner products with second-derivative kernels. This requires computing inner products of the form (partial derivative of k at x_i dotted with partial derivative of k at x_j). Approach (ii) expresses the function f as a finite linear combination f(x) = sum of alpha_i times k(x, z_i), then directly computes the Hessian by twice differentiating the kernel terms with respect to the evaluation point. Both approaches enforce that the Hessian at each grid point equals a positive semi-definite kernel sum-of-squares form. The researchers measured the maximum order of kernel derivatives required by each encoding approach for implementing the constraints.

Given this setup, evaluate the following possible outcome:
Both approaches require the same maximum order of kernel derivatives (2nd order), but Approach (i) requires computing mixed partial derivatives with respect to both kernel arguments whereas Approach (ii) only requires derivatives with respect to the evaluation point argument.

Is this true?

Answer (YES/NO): NO